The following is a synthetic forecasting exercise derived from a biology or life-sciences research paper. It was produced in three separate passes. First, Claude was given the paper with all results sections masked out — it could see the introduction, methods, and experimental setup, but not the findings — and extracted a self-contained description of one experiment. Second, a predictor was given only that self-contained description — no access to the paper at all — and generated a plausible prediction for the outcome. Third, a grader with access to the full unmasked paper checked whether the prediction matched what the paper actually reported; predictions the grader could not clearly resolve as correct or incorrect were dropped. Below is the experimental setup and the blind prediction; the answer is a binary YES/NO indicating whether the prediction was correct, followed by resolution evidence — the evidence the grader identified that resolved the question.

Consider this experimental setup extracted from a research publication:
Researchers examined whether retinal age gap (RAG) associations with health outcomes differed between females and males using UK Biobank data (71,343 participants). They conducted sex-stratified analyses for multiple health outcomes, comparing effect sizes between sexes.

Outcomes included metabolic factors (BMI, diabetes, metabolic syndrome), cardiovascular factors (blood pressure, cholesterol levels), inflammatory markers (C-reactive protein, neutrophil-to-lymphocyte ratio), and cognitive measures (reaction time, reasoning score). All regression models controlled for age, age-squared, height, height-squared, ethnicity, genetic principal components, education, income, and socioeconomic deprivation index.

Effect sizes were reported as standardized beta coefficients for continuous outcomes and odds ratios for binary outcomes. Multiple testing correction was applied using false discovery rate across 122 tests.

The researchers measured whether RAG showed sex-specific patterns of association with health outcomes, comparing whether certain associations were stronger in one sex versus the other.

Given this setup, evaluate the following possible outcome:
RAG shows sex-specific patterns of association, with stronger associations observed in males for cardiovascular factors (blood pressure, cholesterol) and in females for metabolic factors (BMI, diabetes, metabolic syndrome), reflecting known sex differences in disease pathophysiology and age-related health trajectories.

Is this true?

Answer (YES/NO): NO